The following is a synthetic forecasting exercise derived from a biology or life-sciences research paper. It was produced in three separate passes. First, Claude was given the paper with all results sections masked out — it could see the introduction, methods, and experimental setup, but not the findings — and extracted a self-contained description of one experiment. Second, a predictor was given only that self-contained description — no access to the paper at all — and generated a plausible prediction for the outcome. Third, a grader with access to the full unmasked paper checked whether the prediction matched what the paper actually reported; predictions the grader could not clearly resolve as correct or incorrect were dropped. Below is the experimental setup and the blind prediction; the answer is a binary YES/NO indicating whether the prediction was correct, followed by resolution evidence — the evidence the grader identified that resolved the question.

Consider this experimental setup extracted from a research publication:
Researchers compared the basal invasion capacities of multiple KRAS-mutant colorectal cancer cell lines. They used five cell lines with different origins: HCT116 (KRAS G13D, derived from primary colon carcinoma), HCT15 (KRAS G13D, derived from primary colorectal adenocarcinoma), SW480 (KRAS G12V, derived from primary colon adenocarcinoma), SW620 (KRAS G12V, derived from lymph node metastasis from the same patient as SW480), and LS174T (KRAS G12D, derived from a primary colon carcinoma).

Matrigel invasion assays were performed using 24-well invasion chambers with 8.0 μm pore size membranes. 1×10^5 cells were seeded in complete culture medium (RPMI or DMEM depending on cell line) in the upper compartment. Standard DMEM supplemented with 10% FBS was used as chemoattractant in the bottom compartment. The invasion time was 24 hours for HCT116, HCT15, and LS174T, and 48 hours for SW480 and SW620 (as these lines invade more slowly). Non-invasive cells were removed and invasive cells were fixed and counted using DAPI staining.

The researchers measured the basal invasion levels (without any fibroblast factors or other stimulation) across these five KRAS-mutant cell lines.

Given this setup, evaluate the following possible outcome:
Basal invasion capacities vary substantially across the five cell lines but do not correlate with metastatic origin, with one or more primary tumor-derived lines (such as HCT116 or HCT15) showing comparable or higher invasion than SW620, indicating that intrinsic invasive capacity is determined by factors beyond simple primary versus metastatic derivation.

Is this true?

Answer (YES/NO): YES